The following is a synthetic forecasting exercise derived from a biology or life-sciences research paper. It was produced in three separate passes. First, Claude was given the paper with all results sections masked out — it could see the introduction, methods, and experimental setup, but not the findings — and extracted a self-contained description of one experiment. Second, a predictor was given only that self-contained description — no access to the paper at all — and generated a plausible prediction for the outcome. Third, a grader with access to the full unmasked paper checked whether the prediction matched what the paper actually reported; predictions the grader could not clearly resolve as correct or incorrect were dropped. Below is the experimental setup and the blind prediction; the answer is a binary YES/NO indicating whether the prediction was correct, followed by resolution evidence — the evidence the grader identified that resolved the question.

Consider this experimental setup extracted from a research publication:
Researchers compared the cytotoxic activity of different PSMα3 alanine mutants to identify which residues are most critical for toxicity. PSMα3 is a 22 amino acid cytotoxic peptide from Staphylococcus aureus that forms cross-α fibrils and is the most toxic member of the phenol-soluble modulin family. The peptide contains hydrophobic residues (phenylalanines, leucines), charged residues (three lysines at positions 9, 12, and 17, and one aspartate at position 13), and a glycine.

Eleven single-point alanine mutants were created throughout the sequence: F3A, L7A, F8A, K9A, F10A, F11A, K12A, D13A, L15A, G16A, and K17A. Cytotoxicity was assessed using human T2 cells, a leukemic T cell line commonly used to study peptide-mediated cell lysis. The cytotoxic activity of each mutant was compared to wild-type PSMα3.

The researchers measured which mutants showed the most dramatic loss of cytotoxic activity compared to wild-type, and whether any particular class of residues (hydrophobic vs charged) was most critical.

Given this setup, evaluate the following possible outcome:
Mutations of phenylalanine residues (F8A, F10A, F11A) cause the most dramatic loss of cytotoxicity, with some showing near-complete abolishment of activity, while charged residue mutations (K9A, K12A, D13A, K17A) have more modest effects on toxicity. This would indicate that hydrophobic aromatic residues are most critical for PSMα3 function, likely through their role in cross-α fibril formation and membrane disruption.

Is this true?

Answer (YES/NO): NO